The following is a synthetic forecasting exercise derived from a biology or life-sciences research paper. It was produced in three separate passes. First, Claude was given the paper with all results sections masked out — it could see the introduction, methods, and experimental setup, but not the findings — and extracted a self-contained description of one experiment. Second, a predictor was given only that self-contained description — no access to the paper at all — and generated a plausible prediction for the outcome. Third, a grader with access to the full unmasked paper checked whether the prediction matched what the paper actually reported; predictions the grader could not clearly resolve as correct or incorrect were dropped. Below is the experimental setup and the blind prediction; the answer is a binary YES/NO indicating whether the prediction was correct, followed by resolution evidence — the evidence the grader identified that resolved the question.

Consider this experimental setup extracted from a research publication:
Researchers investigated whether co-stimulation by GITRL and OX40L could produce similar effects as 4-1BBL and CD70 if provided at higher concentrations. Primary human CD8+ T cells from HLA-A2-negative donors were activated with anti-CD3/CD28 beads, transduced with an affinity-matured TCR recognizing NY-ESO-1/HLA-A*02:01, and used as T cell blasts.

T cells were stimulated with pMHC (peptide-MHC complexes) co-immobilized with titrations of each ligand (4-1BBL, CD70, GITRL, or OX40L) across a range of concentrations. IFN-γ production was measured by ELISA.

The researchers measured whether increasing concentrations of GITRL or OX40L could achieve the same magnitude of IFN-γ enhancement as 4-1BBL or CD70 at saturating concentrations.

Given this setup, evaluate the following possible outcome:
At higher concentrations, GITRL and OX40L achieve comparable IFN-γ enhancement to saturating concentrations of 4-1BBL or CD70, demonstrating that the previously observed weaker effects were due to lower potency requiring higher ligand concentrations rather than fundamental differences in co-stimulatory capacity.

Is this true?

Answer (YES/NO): NO